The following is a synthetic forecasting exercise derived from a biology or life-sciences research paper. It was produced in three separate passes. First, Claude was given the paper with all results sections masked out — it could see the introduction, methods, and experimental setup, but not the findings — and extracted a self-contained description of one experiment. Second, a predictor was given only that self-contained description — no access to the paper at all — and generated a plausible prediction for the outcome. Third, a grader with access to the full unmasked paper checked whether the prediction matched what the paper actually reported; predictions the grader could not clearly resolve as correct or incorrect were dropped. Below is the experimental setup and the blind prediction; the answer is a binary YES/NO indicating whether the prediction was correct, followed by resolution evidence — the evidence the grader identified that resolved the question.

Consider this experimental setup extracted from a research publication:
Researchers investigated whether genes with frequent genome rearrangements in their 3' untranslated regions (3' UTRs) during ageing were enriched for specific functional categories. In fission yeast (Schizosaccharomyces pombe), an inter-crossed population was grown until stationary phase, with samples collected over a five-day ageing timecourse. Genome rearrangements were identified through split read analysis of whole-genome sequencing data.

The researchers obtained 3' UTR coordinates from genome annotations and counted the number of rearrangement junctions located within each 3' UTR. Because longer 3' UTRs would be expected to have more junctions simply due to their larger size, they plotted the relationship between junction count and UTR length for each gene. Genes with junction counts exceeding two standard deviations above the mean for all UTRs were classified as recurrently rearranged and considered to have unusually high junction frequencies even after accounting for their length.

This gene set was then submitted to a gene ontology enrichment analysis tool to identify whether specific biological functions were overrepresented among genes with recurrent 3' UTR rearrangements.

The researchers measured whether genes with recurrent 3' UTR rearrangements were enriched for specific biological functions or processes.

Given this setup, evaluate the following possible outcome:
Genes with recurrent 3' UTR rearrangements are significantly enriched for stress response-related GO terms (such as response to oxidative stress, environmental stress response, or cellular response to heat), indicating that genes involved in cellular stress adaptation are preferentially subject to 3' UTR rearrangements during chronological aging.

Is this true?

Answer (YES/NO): NO